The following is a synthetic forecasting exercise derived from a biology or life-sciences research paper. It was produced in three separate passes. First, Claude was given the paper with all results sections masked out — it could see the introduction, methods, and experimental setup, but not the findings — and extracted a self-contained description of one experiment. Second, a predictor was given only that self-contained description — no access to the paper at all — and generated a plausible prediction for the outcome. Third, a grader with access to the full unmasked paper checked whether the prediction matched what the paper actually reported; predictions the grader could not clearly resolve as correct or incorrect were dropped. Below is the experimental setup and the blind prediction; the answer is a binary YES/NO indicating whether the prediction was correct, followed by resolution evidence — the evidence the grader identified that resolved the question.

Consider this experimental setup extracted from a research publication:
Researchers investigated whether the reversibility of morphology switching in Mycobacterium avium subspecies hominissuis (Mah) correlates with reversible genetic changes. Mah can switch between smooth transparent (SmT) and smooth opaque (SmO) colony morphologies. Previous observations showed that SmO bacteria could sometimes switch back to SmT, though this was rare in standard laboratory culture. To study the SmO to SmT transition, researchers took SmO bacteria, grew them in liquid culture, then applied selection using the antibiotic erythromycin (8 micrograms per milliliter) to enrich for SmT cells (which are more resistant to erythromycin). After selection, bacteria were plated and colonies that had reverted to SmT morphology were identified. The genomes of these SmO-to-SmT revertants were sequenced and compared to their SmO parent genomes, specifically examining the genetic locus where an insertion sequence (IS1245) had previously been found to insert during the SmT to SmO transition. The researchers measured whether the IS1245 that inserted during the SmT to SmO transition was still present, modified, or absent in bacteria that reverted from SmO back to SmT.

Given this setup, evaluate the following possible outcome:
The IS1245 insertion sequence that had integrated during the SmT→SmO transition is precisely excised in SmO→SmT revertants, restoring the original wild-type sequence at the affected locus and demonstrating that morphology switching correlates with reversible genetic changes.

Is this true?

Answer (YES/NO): YES